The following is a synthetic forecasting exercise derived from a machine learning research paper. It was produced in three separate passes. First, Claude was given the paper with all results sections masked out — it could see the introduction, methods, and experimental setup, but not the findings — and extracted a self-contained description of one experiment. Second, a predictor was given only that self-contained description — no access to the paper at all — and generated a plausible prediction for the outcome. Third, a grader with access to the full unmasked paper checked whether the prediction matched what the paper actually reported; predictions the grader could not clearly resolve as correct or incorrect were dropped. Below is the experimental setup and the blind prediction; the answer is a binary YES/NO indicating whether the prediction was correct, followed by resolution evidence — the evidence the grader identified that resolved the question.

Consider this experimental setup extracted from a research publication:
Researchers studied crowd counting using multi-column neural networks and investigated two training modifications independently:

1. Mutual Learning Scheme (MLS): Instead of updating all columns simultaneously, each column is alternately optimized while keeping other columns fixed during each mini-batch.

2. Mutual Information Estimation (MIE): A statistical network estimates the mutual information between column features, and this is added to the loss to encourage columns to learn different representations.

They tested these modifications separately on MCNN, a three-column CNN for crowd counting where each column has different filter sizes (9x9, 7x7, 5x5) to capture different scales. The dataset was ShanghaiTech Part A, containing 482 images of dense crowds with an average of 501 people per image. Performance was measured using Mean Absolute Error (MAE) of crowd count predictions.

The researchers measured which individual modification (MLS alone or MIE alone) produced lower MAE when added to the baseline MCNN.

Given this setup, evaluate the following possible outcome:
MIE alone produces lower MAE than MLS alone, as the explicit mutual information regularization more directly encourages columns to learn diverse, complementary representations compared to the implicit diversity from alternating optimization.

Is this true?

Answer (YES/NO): NO